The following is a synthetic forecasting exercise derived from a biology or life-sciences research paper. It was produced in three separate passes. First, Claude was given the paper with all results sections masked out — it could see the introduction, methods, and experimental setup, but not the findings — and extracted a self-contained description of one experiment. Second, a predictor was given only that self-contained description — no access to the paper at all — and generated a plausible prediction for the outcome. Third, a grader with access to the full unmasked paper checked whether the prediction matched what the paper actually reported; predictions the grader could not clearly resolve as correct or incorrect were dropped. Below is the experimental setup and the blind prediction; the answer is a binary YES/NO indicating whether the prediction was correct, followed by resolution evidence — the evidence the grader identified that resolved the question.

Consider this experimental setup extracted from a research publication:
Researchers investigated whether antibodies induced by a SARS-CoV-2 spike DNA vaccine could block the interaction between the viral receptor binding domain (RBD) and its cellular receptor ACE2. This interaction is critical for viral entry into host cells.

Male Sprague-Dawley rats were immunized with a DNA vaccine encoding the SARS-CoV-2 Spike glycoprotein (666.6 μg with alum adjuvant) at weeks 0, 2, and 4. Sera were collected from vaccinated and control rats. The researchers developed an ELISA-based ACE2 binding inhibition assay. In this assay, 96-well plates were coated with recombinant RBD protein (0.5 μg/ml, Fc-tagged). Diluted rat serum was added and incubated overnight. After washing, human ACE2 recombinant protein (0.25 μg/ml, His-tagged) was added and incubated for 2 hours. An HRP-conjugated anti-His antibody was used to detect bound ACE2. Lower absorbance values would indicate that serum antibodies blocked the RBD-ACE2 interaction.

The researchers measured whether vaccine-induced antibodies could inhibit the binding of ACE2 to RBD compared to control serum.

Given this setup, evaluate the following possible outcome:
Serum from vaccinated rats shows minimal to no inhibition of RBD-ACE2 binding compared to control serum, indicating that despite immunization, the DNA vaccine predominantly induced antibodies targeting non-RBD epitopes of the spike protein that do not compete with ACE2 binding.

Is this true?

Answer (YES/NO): NO